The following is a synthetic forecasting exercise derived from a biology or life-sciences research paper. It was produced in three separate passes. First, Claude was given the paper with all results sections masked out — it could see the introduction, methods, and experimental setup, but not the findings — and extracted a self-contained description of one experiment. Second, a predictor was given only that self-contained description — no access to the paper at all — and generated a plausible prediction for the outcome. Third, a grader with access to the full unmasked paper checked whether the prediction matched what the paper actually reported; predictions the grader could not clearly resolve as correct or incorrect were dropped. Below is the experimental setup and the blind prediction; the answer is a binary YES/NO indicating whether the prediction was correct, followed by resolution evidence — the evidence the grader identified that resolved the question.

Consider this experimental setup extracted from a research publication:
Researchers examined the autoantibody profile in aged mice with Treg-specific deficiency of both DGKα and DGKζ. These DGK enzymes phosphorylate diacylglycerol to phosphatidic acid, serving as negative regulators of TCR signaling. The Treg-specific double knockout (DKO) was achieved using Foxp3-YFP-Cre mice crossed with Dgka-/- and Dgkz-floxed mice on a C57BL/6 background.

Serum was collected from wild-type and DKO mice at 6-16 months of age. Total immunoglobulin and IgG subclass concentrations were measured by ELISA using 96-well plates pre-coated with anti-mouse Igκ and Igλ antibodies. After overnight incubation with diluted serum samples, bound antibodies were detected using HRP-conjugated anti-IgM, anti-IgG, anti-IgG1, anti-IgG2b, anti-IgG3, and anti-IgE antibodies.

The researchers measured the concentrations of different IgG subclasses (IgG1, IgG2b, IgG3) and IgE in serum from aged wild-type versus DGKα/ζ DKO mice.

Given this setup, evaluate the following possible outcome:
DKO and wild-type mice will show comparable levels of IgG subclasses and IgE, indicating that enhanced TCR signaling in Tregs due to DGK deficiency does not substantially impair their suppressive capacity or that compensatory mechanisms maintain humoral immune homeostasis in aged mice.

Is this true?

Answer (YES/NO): NO